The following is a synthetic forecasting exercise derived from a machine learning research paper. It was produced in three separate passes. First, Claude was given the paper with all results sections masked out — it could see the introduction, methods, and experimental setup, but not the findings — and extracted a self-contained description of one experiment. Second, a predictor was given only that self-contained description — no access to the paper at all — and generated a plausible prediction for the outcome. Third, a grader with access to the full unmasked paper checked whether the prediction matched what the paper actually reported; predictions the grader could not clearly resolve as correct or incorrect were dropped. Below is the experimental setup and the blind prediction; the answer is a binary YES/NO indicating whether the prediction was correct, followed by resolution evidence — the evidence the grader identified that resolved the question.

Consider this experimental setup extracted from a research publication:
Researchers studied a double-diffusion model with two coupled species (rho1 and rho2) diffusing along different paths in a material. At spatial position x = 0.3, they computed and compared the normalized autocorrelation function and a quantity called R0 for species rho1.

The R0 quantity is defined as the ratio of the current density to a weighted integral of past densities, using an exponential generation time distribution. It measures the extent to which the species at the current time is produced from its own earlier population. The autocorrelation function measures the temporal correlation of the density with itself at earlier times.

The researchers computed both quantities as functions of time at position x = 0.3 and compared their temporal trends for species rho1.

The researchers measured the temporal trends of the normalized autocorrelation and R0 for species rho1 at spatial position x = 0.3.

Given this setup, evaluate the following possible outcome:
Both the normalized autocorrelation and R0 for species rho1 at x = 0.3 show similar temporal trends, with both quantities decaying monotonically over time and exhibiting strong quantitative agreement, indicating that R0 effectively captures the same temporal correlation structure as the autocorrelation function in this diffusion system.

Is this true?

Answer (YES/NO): NO